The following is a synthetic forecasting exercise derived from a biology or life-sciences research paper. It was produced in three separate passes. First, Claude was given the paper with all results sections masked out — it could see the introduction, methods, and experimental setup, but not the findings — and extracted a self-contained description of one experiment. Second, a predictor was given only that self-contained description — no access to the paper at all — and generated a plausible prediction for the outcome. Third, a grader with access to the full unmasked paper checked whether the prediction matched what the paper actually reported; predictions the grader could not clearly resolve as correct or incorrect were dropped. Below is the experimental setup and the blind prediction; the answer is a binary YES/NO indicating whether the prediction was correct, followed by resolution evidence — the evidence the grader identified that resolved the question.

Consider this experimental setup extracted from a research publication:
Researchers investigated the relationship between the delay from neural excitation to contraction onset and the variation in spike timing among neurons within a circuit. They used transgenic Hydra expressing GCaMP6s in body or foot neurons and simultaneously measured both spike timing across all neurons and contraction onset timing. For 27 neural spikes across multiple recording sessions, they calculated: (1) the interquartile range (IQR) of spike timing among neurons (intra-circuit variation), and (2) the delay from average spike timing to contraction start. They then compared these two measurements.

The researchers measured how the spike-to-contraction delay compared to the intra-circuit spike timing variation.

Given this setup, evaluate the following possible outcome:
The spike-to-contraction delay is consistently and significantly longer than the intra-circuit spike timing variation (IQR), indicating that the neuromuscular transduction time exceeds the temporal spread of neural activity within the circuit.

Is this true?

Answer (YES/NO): YES